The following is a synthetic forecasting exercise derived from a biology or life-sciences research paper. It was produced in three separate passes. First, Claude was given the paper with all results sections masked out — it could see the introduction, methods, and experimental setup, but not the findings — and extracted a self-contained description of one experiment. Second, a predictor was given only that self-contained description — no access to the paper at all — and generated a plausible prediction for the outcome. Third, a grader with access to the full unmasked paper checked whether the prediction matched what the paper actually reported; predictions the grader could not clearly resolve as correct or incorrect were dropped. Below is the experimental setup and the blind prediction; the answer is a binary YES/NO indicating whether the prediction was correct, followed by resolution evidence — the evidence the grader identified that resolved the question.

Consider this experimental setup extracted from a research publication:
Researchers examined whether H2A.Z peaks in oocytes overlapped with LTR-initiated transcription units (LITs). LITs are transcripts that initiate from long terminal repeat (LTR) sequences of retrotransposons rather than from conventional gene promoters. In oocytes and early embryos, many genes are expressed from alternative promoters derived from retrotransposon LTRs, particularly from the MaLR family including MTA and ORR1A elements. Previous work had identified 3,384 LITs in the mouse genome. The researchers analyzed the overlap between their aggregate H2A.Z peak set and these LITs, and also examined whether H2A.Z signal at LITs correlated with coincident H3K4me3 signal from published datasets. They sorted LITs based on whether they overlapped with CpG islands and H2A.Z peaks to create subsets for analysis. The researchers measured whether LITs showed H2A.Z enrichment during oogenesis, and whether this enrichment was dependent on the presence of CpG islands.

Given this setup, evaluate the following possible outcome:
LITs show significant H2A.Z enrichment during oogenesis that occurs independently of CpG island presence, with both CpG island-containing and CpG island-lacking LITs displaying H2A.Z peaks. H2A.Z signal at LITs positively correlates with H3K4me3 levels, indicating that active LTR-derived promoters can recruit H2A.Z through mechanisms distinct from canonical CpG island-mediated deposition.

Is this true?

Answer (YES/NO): YES